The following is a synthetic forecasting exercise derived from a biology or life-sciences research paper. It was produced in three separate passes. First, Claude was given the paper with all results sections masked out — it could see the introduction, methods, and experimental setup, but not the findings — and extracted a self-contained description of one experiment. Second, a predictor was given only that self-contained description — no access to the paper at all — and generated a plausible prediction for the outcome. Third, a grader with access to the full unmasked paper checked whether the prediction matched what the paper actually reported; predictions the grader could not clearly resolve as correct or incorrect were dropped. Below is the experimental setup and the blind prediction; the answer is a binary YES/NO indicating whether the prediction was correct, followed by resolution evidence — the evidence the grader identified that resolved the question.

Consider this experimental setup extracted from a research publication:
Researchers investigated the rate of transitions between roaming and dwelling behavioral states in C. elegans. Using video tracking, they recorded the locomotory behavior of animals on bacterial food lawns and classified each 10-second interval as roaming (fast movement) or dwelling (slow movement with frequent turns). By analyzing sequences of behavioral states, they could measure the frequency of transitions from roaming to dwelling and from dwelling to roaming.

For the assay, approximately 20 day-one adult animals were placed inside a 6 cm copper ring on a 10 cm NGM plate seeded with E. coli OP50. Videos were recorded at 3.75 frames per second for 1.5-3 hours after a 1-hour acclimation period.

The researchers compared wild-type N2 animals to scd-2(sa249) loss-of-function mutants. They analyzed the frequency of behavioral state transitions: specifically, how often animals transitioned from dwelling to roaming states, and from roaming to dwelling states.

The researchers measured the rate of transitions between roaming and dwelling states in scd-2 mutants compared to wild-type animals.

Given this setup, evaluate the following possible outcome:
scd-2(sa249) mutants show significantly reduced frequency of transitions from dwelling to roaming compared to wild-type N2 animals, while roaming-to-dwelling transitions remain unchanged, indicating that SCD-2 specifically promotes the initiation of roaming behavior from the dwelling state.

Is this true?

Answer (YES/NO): NO